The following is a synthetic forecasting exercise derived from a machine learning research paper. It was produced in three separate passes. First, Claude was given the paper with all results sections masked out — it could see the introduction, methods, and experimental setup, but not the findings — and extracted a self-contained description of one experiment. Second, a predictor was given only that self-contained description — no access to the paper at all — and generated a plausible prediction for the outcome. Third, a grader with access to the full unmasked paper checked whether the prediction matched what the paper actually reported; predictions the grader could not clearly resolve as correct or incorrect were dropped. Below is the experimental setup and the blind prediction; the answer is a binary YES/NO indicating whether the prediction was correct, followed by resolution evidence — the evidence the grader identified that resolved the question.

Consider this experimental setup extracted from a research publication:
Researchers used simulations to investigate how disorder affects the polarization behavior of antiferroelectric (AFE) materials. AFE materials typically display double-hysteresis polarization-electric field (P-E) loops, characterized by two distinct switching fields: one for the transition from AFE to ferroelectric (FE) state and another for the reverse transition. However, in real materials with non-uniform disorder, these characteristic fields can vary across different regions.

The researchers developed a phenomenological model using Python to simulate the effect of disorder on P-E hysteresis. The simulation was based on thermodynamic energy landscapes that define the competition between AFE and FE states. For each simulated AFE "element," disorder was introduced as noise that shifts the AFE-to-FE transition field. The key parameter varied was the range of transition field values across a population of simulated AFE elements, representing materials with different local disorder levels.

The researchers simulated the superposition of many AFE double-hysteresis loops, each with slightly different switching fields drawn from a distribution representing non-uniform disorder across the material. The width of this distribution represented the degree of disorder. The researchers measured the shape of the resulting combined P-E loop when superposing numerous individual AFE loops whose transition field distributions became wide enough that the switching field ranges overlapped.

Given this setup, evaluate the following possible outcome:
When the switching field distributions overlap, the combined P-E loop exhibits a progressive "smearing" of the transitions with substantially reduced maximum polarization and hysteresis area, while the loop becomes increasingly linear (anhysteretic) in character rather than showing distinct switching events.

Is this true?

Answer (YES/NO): NO